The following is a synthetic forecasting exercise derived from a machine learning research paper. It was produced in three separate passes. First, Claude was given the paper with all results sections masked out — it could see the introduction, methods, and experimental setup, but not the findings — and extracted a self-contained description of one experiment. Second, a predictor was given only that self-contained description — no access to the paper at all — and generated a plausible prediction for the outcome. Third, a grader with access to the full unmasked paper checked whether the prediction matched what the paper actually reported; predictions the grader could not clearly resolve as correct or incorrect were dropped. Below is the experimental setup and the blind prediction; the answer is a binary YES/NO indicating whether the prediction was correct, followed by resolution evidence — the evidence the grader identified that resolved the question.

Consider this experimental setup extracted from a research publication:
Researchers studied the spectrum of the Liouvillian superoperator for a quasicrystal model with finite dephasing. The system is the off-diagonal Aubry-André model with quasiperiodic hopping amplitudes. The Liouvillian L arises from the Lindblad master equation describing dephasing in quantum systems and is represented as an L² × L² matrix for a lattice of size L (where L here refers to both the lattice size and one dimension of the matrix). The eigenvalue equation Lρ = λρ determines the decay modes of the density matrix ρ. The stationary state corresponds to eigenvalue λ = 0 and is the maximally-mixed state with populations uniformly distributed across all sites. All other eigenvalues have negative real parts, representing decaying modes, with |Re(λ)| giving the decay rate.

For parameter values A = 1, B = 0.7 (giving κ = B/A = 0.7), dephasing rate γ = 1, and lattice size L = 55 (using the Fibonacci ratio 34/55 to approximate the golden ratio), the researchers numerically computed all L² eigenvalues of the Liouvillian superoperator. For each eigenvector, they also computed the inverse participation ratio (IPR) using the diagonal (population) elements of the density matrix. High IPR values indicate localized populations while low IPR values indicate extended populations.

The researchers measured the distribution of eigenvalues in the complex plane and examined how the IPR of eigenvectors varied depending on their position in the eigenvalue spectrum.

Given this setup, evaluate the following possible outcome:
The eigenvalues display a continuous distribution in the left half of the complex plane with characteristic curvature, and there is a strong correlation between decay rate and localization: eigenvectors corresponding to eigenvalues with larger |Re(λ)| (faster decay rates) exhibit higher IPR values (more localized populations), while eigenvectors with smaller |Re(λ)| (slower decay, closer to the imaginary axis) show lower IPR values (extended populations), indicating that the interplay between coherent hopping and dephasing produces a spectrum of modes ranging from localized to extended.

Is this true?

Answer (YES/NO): NO